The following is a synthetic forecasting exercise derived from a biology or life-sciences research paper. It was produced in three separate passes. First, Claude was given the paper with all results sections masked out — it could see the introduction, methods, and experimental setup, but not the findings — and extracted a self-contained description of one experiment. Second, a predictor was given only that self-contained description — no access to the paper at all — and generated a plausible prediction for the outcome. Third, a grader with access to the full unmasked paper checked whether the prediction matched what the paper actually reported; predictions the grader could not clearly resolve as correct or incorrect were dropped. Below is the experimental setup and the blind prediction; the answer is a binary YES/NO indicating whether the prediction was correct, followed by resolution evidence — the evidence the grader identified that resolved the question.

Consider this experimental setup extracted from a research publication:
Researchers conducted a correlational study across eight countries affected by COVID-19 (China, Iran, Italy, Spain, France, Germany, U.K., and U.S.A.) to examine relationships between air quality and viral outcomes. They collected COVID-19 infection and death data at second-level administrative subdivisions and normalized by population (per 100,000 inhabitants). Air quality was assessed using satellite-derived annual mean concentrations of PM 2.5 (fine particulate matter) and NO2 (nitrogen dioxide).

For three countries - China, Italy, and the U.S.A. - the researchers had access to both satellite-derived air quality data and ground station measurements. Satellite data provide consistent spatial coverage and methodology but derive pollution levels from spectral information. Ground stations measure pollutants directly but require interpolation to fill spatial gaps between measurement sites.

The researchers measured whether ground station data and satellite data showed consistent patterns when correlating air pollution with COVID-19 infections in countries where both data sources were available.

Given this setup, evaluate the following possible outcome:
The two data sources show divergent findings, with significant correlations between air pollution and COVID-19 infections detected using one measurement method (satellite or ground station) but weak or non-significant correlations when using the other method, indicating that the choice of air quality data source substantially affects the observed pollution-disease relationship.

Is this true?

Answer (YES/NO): NO